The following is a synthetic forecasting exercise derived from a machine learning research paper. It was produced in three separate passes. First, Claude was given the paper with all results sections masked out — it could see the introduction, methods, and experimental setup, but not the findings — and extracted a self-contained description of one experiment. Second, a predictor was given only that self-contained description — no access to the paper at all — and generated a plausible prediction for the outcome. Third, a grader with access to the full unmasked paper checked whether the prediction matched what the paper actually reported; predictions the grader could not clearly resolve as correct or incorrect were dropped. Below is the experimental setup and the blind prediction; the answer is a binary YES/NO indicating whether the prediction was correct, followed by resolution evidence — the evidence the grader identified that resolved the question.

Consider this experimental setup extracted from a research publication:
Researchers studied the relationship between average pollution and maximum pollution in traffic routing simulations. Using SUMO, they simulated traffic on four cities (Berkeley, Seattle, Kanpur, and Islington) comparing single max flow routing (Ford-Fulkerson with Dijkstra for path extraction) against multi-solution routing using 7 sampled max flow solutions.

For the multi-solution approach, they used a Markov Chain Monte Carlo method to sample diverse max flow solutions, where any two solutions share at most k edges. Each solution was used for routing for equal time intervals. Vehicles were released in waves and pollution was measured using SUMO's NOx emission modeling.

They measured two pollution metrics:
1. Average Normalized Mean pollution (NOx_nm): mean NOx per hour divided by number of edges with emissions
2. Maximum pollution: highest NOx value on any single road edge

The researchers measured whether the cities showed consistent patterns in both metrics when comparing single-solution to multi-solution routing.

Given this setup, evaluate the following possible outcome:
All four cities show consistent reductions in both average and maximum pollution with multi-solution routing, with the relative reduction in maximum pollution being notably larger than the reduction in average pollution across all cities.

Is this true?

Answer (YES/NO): NO